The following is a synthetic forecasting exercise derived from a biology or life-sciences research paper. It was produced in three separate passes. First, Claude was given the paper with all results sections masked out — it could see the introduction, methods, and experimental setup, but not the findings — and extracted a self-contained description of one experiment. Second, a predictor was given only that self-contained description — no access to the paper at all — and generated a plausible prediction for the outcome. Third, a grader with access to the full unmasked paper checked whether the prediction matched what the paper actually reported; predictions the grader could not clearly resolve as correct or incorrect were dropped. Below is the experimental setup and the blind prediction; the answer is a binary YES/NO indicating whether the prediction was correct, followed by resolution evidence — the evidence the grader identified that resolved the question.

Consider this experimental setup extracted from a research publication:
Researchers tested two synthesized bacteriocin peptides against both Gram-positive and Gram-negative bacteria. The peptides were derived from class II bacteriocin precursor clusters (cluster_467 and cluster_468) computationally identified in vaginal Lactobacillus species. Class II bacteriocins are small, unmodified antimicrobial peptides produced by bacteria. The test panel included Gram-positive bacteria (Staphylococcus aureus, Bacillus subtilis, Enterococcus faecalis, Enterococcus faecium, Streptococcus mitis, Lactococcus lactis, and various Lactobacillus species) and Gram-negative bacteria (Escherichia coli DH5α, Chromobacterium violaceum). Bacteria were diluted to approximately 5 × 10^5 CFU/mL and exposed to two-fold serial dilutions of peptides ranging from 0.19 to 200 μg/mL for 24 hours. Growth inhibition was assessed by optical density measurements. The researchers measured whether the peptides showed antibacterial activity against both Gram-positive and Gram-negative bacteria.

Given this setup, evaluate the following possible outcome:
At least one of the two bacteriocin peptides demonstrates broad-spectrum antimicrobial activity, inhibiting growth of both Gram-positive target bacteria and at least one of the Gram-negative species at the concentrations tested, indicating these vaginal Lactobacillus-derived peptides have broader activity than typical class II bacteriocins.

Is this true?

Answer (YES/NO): NO